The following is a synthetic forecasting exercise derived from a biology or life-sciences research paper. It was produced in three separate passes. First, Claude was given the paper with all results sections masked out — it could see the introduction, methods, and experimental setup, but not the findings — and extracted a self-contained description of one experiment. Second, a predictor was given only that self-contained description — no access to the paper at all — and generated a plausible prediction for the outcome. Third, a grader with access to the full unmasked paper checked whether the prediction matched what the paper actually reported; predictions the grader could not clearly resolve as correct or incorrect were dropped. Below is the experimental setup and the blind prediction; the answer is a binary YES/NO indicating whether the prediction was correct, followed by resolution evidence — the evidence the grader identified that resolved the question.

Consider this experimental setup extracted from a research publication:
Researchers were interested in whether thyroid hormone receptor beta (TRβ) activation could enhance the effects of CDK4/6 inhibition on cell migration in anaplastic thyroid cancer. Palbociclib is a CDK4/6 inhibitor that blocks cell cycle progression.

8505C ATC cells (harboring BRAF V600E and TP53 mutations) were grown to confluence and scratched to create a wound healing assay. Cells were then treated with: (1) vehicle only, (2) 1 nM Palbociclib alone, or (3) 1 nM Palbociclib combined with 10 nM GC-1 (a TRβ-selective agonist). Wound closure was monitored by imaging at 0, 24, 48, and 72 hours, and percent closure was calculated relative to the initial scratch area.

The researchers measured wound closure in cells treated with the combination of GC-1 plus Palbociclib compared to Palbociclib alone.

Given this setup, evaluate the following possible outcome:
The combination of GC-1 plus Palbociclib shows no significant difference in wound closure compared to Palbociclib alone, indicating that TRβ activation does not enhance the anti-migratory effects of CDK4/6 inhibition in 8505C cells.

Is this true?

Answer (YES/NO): NO